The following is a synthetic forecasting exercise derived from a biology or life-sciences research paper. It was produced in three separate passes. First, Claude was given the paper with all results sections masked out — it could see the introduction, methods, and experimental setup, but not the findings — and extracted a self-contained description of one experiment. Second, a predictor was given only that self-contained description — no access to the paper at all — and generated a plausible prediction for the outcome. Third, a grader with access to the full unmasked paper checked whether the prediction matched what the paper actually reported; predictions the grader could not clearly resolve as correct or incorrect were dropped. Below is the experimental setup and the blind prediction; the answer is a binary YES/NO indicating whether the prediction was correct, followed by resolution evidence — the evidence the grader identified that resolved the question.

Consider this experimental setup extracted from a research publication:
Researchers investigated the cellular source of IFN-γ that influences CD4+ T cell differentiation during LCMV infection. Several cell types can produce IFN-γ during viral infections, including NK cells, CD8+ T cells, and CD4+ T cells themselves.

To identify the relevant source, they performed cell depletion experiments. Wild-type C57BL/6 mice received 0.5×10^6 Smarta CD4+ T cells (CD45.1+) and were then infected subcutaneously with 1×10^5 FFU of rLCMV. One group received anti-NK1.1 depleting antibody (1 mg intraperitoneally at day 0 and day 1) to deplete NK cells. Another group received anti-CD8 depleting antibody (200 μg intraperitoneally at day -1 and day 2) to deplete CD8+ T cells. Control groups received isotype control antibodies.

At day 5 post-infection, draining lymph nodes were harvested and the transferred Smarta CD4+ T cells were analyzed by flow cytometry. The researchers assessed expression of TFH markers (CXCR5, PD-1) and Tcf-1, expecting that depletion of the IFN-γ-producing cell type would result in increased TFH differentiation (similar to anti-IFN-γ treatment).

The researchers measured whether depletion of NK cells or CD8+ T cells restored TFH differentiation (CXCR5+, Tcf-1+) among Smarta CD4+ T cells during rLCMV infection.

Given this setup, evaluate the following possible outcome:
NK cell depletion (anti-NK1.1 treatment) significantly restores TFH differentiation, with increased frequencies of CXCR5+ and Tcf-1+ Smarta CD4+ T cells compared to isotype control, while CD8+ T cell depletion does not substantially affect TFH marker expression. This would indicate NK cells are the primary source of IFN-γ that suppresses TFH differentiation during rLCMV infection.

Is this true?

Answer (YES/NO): NO